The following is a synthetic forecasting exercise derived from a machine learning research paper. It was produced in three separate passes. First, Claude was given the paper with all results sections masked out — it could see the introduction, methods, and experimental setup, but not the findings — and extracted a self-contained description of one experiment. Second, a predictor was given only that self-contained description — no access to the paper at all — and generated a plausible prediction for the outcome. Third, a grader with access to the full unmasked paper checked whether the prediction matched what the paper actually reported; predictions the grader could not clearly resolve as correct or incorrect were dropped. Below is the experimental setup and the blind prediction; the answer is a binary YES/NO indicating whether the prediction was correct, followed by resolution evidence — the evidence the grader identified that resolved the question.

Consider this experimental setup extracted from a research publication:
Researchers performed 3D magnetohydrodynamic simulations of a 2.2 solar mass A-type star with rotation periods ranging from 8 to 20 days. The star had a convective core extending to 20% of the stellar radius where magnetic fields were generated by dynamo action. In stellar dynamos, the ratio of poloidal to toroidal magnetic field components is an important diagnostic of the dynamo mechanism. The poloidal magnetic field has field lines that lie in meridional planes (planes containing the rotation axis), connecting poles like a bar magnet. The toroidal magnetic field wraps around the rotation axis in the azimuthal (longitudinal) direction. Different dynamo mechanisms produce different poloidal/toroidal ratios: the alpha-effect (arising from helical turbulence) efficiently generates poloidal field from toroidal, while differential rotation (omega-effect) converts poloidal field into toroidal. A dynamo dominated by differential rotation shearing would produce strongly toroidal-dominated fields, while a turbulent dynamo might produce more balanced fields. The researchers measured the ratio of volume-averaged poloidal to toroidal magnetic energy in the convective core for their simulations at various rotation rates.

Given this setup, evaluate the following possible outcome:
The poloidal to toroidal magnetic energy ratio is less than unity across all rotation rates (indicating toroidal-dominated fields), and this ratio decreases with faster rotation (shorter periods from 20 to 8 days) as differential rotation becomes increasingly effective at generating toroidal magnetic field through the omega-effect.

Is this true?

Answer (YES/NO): NO